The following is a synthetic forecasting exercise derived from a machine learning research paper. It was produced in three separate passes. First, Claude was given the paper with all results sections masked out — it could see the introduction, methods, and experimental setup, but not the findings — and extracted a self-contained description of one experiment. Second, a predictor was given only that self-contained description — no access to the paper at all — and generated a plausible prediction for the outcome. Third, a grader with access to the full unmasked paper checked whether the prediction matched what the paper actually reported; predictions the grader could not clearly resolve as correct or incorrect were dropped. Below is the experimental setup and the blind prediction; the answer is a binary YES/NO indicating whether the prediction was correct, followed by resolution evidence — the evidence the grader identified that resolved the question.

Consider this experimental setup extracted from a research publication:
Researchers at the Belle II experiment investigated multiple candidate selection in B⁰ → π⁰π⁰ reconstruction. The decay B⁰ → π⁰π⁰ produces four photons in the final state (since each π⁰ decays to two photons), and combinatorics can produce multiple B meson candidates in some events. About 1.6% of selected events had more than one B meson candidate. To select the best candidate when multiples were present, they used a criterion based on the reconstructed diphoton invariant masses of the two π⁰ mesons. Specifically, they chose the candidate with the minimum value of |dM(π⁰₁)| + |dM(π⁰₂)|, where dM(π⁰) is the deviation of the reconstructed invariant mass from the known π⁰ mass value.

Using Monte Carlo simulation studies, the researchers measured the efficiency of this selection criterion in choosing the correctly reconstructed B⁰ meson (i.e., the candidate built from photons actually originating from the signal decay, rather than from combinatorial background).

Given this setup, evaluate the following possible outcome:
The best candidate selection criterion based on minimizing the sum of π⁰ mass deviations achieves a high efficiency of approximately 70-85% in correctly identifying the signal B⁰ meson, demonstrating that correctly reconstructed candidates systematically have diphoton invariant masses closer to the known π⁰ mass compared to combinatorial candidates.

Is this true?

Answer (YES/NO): NO